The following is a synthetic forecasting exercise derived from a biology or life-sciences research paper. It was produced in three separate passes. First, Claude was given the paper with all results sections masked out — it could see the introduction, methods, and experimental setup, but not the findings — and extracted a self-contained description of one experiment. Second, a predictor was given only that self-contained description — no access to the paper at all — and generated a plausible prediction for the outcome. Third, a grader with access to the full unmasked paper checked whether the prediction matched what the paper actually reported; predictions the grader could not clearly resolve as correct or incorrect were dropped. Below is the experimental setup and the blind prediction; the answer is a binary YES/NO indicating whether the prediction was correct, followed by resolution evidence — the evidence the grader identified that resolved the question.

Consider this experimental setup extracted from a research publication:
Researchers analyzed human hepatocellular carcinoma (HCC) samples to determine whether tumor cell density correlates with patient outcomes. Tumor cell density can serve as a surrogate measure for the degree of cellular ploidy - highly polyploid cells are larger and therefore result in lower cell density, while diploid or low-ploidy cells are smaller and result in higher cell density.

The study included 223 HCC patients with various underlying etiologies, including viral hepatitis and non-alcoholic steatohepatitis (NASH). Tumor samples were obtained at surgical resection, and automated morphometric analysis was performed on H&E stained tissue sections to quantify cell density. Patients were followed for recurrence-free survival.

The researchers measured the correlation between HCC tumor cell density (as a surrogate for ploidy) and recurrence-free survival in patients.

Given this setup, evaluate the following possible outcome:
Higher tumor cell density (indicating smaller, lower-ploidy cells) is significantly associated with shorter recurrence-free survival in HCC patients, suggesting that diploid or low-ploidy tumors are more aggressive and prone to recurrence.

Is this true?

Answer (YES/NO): YES